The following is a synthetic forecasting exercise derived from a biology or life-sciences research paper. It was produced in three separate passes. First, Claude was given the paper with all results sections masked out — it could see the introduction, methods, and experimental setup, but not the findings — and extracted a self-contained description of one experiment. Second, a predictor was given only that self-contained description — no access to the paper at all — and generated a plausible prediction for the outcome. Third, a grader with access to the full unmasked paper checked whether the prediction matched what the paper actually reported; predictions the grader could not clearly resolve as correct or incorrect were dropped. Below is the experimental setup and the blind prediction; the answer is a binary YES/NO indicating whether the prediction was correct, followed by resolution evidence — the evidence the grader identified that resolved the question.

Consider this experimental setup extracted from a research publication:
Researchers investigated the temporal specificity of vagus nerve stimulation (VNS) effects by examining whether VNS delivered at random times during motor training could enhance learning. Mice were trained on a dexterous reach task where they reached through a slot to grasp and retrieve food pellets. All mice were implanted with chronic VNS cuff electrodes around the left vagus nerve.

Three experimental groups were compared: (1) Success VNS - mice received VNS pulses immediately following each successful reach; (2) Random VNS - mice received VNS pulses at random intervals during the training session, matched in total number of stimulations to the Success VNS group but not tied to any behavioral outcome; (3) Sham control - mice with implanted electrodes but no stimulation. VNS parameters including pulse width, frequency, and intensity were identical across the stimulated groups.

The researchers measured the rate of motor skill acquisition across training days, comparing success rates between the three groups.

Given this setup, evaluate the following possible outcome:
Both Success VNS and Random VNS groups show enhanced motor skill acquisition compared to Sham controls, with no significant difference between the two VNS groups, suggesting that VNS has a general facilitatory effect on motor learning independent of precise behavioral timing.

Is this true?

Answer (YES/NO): NO